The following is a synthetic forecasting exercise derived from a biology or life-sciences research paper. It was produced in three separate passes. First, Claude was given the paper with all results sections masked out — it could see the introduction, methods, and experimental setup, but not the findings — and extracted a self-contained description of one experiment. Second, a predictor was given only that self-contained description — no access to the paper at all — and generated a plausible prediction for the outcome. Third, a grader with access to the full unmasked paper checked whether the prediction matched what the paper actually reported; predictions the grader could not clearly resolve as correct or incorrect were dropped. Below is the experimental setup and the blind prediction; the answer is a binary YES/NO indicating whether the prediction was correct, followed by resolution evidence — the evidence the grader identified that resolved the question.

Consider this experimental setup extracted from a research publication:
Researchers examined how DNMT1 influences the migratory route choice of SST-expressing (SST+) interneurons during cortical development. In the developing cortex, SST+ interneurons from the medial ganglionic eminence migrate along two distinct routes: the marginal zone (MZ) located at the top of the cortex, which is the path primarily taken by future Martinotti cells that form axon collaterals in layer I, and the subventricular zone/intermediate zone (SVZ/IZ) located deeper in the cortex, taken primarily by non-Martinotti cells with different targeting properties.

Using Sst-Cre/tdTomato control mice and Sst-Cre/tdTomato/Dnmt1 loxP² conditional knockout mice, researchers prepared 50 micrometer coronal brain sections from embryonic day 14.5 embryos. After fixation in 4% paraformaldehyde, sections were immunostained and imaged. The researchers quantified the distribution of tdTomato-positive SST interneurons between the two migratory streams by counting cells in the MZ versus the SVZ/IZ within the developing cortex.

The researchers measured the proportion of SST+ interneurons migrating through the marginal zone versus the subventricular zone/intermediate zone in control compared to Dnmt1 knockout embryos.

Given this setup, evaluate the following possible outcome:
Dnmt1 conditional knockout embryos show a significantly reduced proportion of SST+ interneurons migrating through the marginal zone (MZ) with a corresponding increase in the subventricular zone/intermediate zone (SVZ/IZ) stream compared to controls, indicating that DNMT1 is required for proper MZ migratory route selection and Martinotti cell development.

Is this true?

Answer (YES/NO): NO